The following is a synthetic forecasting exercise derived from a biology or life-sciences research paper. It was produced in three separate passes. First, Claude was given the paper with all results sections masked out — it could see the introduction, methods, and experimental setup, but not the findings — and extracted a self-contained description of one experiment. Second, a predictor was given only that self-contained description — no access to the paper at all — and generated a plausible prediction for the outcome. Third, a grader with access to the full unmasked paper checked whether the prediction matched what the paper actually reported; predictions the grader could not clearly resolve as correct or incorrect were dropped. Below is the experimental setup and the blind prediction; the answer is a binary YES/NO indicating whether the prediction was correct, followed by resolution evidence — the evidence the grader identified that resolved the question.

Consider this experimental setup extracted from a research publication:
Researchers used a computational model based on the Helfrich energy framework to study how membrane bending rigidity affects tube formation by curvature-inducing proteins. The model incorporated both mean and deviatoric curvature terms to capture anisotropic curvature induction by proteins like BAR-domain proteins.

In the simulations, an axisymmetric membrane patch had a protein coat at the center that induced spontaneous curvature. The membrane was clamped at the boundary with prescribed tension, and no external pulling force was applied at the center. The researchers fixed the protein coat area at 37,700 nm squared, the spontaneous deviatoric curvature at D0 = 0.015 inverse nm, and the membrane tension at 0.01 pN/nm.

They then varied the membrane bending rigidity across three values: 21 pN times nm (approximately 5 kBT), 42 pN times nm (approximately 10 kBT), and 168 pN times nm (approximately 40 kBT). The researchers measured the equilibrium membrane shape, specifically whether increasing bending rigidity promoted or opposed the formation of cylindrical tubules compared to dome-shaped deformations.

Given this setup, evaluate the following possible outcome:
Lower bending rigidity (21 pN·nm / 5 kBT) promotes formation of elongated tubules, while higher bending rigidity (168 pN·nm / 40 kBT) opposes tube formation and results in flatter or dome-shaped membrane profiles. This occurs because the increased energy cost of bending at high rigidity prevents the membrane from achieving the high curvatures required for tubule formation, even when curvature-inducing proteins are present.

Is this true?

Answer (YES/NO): NO